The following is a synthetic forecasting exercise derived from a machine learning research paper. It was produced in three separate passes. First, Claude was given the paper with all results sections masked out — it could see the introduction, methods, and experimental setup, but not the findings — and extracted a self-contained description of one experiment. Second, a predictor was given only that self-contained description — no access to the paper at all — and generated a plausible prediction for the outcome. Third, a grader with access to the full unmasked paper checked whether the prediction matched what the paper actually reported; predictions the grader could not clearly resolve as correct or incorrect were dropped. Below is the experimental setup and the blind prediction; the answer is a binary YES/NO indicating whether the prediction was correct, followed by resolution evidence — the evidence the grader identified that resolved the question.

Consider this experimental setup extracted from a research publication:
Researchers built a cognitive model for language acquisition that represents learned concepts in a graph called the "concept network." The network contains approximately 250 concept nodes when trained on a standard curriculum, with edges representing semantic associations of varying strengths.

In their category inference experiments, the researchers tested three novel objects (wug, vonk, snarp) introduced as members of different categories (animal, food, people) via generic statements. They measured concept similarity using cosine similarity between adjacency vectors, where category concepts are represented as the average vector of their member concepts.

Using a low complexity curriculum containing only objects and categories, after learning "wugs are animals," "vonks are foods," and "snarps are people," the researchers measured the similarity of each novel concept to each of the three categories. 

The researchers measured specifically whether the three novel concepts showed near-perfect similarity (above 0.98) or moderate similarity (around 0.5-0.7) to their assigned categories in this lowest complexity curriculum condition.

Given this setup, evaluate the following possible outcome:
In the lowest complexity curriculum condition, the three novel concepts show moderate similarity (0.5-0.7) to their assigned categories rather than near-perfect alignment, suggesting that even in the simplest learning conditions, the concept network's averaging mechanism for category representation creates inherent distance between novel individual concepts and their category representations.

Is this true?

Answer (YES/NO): NO